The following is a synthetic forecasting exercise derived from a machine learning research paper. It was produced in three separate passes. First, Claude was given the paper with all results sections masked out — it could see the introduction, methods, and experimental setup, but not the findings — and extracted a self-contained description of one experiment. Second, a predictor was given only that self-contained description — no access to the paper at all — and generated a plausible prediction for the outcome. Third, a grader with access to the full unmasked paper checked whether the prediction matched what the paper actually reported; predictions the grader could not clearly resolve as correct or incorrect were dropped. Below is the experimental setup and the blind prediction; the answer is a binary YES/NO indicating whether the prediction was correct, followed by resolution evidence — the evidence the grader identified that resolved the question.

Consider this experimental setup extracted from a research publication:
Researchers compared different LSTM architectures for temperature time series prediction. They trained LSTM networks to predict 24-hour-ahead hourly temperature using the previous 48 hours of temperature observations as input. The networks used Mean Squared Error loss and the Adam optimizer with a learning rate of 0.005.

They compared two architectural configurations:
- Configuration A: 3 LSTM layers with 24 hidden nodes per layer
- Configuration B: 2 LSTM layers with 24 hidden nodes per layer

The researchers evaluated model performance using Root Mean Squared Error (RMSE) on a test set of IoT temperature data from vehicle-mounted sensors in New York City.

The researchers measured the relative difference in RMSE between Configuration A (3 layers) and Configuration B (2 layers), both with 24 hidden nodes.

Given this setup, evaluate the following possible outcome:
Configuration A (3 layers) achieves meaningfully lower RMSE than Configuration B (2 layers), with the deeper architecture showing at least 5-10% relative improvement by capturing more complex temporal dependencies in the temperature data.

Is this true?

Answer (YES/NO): YES